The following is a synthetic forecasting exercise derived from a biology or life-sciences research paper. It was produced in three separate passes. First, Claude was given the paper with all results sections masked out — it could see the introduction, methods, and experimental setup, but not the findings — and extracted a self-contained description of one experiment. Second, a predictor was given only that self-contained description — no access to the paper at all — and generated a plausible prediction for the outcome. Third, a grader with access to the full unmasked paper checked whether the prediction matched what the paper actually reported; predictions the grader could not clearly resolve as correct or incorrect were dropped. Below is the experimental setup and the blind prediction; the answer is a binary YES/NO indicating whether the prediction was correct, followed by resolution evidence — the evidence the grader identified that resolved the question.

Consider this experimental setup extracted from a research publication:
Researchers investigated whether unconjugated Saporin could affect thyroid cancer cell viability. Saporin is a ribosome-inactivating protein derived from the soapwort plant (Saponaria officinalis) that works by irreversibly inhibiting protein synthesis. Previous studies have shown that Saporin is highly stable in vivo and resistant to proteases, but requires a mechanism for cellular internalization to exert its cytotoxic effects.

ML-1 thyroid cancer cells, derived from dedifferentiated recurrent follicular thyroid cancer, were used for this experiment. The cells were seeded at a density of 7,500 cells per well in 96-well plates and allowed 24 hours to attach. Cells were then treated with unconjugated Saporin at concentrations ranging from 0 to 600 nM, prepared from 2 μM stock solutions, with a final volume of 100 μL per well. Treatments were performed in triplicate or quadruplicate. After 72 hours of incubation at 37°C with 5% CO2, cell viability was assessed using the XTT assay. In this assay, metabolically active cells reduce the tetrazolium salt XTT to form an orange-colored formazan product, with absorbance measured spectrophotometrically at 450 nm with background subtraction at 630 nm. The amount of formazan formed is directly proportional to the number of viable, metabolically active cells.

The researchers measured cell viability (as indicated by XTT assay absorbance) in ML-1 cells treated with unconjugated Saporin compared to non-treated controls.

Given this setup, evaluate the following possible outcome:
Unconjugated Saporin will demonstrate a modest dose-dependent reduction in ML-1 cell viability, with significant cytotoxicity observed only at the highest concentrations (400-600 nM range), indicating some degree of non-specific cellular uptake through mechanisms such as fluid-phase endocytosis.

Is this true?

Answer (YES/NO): NO